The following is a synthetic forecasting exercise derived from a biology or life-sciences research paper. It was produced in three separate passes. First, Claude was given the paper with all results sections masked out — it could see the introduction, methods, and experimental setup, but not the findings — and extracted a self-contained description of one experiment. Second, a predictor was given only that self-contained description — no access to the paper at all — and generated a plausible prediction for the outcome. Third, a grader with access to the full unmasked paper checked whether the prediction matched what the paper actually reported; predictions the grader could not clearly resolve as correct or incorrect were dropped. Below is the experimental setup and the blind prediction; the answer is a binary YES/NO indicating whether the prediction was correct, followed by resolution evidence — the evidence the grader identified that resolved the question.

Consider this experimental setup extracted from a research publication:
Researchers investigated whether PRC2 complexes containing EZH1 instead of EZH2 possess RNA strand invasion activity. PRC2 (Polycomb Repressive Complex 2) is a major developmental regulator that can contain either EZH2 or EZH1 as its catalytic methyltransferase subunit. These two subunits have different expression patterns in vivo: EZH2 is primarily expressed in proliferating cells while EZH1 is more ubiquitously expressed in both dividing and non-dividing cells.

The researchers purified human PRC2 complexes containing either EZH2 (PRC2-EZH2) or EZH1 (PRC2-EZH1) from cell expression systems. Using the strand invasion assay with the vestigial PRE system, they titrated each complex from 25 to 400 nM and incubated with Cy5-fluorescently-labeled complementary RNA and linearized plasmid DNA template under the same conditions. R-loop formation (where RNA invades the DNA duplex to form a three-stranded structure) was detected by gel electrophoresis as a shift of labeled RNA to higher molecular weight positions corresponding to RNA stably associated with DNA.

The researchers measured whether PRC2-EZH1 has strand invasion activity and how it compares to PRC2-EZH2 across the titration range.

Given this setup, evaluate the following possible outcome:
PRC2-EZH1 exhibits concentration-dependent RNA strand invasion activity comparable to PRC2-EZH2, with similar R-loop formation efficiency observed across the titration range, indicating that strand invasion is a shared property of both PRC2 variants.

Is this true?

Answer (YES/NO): NO